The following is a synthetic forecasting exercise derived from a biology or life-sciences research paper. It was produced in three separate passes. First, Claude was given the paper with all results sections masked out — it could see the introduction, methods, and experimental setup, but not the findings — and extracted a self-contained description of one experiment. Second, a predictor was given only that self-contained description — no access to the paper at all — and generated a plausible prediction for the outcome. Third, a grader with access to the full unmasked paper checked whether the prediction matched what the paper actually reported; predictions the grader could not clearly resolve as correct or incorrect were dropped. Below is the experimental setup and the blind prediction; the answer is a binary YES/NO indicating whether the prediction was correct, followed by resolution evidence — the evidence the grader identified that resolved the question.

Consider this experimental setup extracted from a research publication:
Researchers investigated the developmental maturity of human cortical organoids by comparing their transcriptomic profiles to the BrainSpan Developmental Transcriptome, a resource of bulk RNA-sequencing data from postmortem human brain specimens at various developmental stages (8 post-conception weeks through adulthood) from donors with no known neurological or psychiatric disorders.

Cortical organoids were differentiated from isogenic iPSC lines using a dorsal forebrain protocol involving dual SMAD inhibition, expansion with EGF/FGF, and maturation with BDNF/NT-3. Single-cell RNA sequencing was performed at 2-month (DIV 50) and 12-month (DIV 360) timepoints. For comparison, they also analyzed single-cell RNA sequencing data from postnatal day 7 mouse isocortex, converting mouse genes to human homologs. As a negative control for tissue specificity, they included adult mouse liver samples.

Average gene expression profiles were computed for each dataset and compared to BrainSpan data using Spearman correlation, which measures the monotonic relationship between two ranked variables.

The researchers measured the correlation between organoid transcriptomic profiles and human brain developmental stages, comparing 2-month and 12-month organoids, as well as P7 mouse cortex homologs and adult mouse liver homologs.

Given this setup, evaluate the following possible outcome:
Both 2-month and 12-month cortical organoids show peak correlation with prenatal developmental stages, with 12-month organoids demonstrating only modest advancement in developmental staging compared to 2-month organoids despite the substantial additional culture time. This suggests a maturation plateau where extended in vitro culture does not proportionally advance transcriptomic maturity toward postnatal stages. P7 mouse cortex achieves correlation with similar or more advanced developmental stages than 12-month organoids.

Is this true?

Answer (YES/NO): NO